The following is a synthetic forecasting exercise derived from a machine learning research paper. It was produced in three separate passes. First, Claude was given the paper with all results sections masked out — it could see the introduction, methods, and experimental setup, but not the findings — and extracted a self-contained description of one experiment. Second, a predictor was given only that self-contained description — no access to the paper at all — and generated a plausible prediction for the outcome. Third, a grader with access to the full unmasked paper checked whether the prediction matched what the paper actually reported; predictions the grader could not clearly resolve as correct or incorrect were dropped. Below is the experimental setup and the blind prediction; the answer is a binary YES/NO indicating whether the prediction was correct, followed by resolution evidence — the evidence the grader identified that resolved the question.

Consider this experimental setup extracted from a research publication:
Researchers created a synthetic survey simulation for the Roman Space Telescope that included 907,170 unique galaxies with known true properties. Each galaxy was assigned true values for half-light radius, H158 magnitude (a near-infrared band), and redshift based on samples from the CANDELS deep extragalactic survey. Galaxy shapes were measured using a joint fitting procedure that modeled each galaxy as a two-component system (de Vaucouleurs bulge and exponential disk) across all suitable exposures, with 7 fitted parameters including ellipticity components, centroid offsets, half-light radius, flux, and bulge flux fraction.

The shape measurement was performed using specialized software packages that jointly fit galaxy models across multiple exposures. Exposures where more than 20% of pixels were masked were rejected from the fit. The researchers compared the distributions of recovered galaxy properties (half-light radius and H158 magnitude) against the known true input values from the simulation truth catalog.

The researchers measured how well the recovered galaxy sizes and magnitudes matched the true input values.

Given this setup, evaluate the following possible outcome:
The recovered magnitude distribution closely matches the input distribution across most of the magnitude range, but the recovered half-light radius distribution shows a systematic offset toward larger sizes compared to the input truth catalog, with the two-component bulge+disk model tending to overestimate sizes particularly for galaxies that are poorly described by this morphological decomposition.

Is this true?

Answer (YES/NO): NO